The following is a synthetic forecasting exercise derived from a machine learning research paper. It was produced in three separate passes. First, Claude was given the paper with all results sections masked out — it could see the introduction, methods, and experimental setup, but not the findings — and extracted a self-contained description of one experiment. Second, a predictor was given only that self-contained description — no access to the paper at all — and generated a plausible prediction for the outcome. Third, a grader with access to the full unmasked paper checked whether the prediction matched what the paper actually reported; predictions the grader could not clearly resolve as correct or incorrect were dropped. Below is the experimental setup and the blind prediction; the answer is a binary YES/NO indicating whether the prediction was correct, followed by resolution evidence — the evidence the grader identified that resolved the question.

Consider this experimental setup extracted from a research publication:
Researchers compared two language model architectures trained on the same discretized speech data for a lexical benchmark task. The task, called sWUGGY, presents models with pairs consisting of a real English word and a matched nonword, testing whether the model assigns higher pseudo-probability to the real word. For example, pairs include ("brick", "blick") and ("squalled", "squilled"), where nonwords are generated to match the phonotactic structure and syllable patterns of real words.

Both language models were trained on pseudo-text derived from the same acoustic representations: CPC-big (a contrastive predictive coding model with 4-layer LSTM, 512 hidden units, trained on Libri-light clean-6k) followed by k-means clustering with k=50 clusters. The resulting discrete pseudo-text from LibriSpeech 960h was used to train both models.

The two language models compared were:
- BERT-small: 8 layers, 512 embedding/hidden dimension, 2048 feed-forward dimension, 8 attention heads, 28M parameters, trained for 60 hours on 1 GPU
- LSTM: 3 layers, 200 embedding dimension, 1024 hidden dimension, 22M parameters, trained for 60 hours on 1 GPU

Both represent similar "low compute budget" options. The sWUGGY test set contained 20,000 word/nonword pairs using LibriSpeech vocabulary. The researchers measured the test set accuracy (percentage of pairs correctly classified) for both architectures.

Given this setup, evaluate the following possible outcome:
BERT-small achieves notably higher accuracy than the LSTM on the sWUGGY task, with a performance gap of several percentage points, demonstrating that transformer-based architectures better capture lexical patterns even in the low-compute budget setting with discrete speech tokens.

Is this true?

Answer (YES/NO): NO